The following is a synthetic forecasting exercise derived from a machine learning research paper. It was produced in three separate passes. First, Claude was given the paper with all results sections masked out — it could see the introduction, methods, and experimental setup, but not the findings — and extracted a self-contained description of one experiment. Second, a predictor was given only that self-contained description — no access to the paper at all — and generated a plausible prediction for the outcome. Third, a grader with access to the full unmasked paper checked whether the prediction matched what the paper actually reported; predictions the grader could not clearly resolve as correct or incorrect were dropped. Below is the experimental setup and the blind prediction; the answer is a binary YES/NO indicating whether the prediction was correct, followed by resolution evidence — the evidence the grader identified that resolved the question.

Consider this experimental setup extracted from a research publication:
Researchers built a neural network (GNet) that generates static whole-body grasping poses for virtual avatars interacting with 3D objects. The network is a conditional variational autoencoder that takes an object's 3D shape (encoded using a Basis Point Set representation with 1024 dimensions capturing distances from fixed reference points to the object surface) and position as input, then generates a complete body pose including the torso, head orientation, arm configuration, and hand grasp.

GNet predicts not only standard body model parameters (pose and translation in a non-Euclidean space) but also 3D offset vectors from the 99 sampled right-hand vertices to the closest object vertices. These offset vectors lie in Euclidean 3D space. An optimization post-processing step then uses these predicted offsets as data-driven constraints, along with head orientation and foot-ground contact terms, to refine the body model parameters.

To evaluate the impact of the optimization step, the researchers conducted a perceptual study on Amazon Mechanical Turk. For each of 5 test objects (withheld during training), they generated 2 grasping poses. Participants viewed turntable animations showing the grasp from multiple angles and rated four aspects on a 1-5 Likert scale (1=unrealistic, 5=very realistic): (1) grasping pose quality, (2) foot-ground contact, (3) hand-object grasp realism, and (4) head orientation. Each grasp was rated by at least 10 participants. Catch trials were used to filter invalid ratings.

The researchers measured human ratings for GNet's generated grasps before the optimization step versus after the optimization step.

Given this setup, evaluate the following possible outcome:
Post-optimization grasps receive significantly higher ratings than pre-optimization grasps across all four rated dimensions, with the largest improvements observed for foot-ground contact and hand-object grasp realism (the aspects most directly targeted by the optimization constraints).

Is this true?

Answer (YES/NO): NO